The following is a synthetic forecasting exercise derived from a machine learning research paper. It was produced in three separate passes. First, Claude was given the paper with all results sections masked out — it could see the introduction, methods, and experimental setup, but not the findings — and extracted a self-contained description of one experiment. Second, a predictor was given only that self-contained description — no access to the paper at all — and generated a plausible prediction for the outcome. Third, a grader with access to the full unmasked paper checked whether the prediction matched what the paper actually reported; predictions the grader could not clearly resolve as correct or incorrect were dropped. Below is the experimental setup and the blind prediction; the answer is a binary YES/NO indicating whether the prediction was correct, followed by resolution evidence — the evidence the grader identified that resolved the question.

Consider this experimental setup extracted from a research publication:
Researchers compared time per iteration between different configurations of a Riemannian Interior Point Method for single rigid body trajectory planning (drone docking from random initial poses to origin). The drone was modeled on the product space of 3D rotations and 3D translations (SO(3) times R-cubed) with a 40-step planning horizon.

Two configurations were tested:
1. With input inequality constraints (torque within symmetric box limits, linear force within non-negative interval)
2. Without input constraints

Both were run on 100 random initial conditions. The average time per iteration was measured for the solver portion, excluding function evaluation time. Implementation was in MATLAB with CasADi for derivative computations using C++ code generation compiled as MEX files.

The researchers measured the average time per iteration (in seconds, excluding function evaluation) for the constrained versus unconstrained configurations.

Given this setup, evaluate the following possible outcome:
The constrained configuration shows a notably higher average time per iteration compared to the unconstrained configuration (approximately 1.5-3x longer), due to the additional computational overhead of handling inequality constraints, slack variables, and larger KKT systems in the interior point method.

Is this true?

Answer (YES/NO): YES